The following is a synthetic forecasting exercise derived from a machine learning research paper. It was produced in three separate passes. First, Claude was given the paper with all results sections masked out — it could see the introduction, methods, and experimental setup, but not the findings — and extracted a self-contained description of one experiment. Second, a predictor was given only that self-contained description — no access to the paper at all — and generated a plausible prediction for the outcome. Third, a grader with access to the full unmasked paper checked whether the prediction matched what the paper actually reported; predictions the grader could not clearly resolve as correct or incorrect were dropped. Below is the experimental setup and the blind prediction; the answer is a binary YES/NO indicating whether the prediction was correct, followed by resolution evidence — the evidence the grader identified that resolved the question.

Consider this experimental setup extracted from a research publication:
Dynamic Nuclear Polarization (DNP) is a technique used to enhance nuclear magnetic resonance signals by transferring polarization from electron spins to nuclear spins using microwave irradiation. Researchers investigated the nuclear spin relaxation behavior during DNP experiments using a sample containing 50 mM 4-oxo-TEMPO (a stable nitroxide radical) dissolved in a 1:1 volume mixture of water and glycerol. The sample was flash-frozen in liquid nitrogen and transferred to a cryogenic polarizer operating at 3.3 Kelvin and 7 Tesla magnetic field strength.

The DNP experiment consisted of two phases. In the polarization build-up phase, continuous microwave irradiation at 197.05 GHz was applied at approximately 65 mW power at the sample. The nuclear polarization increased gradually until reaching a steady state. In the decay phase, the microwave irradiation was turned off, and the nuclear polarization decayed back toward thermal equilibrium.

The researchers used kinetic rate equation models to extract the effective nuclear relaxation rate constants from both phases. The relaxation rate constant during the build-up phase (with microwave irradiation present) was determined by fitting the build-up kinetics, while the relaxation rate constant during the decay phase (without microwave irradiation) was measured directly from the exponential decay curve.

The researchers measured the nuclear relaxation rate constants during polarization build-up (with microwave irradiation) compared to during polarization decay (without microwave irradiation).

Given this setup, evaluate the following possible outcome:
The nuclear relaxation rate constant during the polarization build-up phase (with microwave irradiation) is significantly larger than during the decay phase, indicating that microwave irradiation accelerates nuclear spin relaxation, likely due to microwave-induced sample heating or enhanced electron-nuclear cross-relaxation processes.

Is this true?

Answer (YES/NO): YES